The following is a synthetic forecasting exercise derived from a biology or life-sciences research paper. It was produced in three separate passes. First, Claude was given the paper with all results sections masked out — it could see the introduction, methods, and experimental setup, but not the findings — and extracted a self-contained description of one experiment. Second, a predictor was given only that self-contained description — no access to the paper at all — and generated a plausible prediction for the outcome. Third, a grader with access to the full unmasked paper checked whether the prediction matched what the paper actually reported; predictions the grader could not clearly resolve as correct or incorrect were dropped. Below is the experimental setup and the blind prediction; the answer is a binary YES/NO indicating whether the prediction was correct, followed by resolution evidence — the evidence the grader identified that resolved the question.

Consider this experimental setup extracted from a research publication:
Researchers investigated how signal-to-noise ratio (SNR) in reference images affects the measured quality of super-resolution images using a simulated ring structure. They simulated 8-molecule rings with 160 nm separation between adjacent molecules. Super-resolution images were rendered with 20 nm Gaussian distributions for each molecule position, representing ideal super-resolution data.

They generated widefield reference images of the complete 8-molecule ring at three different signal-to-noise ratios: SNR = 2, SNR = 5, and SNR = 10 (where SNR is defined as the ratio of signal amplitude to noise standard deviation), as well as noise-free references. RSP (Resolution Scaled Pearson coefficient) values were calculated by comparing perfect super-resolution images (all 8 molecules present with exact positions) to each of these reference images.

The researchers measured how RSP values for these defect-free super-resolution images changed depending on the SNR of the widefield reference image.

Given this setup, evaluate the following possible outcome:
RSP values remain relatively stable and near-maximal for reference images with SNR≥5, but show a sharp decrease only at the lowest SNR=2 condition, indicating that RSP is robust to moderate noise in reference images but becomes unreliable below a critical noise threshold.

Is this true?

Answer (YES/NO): NO